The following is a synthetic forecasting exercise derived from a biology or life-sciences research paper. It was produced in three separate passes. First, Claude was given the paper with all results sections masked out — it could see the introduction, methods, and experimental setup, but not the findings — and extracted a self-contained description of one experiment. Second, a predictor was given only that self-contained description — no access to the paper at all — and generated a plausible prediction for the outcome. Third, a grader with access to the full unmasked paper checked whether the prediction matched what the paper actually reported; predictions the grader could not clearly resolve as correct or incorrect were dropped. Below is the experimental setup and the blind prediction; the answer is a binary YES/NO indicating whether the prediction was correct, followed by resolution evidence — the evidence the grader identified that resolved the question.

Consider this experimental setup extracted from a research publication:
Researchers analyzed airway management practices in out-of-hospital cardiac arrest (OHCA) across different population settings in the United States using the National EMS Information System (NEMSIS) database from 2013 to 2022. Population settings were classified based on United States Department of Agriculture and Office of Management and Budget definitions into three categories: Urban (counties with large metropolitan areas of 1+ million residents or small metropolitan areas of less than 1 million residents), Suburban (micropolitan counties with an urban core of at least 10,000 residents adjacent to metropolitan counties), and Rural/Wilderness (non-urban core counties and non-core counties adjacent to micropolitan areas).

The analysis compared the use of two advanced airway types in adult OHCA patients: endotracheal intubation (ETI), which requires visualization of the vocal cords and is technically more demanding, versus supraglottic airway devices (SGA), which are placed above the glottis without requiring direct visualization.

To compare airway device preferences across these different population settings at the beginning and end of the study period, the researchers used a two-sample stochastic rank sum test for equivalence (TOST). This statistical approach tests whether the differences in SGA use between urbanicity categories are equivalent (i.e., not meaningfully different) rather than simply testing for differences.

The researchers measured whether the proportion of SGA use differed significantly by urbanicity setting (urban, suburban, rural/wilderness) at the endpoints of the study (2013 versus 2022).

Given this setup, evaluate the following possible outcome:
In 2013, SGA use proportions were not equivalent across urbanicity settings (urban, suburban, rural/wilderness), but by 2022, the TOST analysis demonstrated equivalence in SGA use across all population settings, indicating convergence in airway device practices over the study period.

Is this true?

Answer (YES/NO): NO